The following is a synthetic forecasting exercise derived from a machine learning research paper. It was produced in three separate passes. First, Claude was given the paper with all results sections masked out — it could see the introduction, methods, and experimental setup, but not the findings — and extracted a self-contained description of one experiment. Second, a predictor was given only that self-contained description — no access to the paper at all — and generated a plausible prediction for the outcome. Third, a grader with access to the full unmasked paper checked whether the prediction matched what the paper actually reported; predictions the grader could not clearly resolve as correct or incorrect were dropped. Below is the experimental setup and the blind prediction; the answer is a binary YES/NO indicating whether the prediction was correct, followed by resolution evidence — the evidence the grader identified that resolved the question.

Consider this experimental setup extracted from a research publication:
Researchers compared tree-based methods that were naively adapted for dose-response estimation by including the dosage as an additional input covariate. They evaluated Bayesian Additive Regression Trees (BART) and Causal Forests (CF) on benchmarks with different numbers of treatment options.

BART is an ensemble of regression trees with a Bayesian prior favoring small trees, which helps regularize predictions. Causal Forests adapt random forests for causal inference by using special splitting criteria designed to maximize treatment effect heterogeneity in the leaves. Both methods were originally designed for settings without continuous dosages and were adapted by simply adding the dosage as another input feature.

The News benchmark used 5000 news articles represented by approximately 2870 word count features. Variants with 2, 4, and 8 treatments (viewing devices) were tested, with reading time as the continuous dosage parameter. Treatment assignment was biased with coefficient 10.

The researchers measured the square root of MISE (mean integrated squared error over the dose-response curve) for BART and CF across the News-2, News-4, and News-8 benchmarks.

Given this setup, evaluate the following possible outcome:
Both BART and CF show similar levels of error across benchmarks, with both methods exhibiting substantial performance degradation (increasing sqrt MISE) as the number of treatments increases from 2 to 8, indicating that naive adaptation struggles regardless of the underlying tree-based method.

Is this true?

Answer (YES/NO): NO